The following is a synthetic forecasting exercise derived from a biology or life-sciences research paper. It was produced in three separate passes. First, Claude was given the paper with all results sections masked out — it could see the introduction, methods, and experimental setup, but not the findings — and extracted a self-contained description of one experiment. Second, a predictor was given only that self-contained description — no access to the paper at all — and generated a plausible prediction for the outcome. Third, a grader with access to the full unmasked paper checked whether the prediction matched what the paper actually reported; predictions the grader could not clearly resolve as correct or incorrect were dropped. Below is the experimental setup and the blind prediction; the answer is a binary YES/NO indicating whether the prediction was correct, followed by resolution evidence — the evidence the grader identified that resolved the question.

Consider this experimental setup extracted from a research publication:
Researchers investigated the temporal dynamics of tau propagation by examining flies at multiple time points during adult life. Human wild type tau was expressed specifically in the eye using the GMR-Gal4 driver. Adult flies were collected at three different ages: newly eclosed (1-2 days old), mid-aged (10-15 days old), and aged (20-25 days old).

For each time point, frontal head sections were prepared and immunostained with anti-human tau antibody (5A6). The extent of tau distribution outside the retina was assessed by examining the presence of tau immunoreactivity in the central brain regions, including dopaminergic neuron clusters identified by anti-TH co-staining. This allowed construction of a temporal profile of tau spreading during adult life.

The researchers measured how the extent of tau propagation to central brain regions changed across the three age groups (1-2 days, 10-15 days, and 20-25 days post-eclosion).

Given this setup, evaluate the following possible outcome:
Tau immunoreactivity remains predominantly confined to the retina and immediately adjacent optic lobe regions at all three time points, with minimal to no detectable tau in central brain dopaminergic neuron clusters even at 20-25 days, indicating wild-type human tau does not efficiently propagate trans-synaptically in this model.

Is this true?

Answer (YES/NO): NO